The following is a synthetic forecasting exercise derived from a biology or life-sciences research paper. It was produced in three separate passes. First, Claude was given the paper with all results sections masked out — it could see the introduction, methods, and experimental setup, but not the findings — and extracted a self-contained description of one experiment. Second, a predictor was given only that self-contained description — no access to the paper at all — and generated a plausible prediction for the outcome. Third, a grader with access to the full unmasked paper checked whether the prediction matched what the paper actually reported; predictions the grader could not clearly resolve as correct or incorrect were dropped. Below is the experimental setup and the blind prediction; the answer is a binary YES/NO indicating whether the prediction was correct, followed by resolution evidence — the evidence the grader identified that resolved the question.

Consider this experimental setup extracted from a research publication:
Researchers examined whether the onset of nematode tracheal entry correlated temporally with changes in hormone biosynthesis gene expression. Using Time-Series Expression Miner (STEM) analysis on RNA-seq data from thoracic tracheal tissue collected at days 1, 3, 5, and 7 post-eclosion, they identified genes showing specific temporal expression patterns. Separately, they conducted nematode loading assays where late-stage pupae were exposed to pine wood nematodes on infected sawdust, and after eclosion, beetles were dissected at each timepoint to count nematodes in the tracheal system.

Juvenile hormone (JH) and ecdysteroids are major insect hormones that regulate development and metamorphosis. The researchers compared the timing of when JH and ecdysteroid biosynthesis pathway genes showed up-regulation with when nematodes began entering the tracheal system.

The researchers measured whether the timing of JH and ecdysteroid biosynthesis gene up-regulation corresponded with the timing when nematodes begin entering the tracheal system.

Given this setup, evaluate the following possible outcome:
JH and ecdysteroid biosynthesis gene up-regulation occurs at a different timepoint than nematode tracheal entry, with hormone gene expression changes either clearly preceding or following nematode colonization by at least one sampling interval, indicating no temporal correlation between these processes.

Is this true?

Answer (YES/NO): NO